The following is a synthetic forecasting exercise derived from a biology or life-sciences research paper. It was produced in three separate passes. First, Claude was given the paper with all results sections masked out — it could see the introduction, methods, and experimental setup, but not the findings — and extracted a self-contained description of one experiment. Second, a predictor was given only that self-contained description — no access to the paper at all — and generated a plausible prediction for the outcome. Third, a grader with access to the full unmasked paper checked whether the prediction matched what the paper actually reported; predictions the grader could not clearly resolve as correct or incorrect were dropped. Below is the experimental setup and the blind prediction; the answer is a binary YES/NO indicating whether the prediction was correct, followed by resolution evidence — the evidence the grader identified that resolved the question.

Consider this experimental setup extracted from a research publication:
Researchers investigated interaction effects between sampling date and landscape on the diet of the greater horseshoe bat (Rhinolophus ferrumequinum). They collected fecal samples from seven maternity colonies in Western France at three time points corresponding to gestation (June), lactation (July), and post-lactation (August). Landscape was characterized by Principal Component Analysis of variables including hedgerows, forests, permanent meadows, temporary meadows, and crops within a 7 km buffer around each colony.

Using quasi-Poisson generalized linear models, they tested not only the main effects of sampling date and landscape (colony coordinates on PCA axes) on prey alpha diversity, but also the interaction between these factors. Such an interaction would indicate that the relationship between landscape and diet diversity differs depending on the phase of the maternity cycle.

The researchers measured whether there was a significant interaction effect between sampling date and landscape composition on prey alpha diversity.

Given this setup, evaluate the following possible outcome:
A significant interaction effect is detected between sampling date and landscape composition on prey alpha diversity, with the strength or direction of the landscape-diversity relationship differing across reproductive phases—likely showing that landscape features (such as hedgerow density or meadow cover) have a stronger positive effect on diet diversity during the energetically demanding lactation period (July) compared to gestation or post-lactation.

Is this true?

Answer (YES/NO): NO